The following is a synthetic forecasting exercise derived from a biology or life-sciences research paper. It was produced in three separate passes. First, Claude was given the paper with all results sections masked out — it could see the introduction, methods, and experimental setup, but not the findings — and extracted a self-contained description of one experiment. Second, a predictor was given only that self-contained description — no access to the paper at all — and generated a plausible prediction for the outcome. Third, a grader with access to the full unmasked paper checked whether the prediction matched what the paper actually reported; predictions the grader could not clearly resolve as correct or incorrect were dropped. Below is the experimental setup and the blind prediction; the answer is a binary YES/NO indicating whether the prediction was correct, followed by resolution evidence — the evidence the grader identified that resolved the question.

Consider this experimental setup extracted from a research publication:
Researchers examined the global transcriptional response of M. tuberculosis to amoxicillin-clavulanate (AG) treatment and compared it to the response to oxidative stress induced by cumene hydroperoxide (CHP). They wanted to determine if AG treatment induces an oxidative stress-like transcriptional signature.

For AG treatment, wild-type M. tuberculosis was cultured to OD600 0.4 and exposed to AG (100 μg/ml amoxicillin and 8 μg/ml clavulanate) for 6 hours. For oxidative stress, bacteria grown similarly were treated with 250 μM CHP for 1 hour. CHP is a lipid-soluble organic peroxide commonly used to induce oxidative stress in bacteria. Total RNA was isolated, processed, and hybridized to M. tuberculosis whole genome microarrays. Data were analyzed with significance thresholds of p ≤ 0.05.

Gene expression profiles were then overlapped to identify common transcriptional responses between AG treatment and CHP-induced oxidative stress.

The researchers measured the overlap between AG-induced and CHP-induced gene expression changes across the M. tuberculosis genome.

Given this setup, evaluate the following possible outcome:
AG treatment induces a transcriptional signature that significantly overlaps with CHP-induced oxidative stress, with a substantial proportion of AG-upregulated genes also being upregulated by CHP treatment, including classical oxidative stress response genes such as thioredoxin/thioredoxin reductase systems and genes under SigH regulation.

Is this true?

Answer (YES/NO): YES